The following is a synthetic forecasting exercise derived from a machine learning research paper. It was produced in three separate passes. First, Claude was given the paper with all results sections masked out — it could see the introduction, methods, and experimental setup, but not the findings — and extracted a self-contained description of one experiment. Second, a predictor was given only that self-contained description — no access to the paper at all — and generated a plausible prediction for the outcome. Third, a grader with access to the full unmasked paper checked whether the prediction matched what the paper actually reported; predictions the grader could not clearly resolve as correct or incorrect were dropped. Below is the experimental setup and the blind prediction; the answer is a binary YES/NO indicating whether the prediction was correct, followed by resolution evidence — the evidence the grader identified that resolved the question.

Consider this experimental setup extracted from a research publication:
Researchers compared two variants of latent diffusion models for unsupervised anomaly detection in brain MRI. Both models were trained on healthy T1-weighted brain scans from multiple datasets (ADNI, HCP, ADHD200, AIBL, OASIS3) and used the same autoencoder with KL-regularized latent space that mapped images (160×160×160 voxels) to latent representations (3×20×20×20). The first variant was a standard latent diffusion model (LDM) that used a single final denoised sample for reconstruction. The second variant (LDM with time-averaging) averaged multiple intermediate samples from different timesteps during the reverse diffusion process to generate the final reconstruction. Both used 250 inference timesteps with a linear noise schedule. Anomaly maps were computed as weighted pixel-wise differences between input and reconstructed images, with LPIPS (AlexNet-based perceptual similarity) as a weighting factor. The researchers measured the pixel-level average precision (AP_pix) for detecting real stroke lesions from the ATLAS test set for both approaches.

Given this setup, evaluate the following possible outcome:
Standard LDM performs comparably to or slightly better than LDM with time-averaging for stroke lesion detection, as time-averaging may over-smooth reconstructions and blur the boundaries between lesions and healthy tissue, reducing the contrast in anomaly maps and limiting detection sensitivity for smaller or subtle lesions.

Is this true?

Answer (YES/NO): NO